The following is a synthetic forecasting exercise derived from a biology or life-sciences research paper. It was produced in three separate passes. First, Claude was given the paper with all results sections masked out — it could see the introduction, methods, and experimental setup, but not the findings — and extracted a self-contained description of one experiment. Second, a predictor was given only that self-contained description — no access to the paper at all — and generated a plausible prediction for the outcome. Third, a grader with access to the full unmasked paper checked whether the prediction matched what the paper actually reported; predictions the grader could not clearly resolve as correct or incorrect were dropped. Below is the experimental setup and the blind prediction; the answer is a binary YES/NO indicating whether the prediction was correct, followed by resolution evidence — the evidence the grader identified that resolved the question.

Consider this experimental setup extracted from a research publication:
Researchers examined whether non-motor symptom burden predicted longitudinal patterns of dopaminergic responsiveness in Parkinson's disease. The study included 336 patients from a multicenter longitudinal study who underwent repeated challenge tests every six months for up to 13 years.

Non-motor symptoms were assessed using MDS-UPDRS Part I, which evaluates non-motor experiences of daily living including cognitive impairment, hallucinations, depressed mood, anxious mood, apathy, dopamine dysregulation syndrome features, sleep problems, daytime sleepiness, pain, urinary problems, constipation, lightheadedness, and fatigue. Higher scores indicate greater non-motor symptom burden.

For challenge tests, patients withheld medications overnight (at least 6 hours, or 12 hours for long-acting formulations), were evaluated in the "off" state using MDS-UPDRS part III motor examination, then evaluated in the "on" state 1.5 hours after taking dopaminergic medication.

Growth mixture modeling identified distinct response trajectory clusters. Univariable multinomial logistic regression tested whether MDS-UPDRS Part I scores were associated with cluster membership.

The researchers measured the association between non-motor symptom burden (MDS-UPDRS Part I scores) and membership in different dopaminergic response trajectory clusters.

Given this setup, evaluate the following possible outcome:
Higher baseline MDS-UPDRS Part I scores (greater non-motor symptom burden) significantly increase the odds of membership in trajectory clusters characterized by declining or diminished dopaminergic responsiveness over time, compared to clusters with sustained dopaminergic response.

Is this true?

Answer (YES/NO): NO